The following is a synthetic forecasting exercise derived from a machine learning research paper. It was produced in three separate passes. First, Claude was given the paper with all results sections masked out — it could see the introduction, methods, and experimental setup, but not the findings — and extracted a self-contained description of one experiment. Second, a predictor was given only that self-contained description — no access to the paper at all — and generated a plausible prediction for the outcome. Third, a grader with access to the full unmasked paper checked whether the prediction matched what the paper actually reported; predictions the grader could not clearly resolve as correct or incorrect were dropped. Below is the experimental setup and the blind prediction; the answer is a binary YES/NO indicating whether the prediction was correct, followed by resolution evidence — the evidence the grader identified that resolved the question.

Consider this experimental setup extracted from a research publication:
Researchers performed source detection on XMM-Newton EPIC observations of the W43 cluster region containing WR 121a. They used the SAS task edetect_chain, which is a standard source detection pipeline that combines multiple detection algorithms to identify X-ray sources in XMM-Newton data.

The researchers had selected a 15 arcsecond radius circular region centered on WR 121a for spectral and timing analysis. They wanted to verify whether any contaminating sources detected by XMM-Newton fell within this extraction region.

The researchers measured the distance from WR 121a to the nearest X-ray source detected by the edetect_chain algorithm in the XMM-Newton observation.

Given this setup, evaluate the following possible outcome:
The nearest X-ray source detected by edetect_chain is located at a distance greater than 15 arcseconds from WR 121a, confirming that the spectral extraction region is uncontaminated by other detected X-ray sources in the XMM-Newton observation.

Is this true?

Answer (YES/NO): YES